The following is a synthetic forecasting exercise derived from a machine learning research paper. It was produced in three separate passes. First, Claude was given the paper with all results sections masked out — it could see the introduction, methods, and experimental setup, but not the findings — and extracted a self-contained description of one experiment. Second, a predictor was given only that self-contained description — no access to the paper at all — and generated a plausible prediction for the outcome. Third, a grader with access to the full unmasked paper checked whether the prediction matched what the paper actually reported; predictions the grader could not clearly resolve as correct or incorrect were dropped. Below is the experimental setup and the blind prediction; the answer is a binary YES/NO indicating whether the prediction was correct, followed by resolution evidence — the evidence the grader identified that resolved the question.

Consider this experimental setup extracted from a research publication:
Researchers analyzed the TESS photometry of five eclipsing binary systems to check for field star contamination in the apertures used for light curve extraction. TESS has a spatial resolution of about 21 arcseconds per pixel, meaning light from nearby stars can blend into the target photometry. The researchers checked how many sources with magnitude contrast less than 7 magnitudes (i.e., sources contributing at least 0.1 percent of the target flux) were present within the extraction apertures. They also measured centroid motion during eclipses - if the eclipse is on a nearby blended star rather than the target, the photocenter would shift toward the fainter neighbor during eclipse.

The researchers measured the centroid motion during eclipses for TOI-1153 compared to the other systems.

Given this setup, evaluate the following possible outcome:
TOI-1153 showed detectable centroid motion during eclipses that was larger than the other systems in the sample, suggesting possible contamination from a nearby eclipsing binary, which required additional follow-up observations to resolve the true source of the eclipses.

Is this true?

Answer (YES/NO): NO